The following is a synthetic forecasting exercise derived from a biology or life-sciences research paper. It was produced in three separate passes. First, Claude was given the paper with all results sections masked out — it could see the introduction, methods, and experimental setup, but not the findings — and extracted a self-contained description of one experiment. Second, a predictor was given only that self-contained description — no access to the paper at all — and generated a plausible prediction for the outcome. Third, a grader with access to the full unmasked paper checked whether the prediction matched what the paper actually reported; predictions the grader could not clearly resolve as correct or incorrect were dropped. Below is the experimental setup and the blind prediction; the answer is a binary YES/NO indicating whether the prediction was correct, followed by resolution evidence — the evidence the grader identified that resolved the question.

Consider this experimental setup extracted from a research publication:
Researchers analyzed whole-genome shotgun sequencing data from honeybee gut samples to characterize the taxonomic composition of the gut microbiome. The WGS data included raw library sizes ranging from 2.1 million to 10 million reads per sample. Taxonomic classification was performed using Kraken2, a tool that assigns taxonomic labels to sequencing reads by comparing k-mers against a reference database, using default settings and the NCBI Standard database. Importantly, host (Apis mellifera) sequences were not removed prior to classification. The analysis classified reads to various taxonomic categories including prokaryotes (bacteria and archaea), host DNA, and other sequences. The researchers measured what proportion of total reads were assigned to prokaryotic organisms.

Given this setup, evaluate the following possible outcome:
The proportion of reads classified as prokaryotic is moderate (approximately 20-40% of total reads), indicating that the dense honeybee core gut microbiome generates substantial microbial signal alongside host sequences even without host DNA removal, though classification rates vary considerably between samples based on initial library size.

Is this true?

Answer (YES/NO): NO